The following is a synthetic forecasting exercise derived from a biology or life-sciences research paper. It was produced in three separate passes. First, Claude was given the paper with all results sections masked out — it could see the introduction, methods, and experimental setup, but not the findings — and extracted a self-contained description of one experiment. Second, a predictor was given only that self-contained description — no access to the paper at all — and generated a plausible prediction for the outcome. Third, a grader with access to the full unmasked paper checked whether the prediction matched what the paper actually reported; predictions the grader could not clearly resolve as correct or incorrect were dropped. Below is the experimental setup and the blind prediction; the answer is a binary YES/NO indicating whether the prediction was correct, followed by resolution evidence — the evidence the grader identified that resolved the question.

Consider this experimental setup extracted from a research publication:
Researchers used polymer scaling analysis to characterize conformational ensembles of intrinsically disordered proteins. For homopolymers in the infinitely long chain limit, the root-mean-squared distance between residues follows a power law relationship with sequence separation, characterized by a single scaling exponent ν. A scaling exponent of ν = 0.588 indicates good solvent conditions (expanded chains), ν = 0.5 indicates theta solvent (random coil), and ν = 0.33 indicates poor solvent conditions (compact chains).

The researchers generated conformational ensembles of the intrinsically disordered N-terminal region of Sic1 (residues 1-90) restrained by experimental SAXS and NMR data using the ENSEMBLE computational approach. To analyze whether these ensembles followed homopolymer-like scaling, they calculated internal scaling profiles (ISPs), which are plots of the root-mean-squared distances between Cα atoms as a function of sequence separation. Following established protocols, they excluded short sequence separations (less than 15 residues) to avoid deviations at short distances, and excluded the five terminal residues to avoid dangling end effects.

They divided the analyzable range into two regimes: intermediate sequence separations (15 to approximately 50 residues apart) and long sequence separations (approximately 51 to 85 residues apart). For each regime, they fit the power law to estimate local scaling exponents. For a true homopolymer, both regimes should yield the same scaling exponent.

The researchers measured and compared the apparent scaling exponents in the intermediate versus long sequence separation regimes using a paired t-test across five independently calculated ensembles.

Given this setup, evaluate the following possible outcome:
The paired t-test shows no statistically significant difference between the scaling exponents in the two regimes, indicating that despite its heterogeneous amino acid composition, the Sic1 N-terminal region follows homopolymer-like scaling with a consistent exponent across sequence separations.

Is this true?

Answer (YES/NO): NO